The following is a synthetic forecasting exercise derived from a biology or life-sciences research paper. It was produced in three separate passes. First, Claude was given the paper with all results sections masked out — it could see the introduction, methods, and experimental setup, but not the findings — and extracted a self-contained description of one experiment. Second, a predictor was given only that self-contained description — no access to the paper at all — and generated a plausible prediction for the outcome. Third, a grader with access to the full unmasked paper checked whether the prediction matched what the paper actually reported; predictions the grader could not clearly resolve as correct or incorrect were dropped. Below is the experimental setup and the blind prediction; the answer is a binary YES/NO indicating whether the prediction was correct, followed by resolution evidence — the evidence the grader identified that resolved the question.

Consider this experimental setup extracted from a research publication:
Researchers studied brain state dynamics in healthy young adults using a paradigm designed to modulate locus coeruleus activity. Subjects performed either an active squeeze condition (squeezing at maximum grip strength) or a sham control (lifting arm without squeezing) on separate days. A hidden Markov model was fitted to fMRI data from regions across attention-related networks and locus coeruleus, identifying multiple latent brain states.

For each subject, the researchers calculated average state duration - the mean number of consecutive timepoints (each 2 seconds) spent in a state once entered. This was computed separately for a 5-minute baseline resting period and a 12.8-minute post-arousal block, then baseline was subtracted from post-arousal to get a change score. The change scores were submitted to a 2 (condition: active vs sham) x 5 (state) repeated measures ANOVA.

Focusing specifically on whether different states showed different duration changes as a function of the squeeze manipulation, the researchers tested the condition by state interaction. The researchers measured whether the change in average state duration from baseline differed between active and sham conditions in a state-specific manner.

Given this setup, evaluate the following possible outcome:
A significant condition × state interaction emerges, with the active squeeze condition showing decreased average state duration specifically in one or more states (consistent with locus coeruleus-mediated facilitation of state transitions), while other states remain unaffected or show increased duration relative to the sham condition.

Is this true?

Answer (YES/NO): NO